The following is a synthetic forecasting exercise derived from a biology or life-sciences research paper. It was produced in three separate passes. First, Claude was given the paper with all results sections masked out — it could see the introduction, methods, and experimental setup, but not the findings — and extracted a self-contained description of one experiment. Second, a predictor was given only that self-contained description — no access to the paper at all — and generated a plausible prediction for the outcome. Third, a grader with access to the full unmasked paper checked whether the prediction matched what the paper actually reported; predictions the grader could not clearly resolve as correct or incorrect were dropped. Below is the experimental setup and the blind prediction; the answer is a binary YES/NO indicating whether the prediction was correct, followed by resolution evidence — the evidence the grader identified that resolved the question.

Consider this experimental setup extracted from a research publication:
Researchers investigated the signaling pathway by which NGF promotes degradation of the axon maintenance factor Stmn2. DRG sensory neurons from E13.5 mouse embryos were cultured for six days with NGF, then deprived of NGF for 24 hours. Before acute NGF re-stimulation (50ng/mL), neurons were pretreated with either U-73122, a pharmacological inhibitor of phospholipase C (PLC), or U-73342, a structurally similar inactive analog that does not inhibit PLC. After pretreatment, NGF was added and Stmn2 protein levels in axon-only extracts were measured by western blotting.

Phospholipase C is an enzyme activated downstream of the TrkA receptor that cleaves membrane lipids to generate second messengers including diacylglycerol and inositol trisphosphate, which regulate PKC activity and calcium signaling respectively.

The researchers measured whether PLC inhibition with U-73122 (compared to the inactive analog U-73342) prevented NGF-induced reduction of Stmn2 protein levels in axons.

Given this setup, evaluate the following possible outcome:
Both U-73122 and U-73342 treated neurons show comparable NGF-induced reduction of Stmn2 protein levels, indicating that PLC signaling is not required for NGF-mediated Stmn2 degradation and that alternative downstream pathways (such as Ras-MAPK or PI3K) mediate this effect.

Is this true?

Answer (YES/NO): NO